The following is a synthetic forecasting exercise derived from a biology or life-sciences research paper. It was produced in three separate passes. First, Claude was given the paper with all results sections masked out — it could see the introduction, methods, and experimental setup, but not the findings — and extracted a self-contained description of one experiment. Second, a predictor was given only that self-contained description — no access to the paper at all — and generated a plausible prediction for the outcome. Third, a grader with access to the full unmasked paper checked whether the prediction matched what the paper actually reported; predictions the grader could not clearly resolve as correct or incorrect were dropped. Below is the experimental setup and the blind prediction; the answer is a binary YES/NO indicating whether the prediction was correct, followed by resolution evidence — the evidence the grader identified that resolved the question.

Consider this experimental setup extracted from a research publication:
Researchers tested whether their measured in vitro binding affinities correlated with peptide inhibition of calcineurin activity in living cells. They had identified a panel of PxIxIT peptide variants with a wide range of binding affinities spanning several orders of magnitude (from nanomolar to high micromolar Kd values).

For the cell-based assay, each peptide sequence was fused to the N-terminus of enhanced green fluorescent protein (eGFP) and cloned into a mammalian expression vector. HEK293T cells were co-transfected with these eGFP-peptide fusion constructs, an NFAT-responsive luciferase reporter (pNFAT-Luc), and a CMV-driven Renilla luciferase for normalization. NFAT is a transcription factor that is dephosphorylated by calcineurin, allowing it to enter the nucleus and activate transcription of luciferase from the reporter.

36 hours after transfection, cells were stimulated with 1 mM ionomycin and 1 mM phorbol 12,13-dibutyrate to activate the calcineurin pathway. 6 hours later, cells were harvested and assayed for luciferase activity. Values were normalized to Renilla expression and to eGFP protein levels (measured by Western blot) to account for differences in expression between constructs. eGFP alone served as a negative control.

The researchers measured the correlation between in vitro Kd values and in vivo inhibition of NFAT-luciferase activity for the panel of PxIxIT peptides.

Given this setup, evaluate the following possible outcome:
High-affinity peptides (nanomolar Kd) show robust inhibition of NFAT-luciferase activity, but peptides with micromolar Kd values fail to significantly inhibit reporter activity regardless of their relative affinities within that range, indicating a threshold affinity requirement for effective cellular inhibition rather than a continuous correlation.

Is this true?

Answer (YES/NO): NO